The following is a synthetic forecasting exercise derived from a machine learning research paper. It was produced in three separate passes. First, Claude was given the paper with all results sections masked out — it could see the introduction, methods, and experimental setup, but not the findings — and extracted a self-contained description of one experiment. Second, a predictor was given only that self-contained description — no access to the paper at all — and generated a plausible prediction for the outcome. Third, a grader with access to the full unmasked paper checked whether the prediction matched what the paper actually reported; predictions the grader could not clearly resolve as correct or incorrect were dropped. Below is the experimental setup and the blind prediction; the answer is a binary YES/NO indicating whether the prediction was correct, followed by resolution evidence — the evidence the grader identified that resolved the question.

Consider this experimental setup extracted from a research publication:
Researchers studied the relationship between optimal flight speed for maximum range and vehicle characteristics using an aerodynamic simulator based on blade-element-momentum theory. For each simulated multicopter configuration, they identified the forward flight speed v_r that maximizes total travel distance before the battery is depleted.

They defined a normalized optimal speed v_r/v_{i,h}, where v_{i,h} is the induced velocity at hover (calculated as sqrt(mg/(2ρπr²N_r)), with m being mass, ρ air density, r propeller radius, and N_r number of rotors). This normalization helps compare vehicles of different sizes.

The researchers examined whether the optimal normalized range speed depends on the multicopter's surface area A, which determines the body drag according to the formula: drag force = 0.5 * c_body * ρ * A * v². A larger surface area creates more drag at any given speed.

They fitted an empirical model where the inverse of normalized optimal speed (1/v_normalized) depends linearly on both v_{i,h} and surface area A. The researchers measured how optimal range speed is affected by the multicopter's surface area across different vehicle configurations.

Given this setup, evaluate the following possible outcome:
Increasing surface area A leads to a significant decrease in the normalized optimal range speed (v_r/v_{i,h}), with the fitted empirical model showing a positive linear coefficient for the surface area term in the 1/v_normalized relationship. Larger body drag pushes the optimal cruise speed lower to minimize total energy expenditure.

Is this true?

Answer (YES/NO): YES